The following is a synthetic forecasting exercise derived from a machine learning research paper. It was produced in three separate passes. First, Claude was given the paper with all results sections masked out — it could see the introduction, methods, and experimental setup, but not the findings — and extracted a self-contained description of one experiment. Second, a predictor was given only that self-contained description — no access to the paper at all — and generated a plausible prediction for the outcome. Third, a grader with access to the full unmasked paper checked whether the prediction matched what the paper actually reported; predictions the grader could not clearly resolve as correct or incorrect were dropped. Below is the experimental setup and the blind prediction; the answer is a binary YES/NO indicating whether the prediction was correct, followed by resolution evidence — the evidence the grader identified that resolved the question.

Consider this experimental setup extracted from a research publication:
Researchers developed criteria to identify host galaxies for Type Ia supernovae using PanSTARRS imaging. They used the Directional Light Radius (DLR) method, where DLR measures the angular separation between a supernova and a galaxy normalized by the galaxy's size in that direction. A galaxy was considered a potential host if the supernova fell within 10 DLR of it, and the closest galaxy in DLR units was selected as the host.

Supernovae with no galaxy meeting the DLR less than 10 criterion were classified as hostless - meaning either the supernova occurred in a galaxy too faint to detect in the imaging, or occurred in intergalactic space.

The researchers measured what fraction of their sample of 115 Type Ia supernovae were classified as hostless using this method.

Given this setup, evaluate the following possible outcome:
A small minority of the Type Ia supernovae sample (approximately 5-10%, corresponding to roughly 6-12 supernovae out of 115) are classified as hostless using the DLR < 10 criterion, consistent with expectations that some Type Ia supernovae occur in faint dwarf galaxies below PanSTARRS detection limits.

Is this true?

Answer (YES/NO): YES